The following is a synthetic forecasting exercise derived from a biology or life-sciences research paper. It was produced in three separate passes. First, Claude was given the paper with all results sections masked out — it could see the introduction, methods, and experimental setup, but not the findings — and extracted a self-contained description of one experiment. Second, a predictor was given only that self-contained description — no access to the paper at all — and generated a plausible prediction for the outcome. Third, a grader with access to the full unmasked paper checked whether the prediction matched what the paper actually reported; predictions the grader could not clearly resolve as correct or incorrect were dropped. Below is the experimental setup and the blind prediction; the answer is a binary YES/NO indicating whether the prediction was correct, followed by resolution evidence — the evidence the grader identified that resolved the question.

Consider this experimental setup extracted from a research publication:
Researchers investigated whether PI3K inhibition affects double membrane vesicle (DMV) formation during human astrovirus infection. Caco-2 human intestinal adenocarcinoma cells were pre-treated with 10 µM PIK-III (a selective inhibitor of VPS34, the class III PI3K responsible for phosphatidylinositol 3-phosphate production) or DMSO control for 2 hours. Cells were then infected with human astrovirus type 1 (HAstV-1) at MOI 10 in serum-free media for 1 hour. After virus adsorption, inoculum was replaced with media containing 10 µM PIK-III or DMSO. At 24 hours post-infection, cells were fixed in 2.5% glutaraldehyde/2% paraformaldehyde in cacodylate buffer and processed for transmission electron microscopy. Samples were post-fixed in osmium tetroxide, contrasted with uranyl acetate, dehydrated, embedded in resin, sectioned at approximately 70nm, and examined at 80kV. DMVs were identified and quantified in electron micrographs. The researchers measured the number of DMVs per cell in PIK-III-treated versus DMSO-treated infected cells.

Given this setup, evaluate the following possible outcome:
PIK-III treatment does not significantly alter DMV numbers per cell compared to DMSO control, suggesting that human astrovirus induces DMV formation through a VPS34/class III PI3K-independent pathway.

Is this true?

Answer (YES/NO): NO